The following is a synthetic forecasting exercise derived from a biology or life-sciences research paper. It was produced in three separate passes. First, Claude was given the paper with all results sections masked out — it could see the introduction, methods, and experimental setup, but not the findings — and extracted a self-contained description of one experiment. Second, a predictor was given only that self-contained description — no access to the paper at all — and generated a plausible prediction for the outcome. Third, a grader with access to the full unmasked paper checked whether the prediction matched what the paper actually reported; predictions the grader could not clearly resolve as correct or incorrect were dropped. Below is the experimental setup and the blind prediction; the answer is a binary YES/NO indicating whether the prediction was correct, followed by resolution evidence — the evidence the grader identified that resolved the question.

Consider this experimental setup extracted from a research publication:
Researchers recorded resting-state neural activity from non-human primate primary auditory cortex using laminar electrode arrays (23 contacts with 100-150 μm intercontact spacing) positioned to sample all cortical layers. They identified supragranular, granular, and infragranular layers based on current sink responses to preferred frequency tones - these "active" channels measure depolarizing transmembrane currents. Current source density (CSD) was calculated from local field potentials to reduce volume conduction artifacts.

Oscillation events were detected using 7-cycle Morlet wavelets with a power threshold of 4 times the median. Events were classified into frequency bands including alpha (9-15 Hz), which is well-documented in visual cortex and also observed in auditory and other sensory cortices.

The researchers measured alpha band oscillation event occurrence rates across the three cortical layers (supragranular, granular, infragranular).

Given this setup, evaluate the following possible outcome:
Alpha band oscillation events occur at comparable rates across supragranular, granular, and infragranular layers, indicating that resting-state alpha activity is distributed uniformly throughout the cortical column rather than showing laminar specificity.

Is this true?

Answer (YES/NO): YES